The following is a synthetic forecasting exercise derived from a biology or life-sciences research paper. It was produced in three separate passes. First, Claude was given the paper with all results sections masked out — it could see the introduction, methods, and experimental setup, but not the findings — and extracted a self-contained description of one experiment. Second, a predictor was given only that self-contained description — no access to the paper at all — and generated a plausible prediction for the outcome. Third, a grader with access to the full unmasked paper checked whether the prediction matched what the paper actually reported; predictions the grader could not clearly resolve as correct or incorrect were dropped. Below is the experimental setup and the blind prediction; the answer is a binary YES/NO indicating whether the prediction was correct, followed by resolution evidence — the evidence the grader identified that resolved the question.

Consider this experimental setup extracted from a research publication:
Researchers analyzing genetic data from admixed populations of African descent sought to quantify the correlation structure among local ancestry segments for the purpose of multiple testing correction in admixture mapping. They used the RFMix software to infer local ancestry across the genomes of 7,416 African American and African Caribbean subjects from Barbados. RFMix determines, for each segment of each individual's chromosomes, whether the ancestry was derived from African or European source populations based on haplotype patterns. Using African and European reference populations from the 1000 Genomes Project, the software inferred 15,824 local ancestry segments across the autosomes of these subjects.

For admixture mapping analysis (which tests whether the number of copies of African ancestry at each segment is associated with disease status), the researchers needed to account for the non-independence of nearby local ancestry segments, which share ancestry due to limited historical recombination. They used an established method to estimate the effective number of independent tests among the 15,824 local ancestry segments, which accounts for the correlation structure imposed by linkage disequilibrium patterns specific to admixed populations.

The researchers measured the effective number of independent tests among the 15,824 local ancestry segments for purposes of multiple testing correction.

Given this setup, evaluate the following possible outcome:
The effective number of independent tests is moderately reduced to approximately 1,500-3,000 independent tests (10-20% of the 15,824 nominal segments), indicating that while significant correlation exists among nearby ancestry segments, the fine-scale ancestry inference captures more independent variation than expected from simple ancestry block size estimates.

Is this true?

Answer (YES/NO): NO